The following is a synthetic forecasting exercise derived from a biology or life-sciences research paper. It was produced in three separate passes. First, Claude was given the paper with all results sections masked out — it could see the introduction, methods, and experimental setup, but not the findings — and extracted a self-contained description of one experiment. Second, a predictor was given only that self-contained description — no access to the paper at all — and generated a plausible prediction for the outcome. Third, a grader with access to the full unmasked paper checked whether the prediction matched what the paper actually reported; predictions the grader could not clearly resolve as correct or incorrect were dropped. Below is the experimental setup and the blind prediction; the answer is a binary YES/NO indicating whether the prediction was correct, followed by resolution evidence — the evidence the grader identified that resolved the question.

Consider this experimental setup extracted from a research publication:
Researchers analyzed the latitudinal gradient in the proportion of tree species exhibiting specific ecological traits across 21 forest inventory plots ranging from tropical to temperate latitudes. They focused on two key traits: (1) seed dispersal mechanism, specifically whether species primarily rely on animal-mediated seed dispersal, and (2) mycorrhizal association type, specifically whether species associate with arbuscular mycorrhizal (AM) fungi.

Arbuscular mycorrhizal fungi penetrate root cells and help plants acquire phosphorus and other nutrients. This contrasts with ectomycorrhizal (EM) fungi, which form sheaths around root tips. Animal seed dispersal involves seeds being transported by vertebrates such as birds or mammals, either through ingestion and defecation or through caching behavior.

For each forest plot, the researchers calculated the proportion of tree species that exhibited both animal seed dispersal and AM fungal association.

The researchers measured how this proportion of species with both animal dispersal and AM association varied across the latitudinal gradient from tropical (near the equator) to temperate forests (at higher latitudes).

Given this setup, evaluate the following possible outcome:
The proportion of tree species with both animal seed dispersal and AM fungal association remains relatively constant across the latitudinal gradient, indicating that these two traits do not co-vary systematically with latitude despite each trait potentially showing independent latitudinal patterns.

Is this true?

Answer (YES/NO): NO